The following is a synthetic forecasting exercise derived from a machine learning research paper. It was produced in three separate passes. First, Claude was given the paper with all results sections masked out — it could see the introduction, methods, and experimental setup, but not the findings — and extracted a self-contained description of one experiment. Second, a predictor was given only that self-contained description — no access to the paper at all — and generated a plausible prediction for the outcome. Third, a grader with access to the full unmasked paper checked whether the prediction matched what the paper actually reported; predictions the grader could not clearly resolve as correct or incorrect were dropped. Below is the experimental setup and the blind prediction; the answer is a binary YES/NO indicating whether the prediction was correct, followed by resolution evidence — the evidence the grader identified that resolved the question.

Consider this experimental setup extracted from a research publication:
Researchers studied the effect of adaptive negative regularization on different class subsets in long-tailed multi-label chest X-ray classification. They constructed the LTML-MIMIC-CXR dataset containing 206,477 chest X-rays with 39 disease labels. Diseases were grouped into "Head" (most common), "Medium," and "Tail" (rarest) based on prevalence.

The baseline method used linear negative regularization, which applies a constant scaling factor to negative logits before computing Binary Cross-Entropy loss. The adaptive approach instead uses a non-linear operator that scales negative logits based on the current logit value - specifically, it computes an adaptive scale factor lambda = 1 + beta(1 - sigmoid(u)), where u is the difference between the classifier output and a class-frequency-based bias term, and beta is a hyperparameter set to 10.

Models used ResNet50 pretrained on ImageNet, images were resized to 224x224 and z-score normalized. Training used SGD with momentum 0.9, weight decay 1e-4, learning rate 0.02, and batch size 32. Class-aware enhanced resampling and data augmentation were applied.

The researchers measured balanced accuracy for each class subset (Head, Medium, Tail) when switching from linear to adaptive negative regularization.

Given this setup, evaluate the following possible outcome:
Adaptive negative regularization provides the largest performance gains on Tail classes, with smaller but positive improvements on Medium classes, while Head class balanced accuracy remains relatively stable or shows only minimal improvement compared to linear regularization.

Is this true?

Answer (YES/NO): NO